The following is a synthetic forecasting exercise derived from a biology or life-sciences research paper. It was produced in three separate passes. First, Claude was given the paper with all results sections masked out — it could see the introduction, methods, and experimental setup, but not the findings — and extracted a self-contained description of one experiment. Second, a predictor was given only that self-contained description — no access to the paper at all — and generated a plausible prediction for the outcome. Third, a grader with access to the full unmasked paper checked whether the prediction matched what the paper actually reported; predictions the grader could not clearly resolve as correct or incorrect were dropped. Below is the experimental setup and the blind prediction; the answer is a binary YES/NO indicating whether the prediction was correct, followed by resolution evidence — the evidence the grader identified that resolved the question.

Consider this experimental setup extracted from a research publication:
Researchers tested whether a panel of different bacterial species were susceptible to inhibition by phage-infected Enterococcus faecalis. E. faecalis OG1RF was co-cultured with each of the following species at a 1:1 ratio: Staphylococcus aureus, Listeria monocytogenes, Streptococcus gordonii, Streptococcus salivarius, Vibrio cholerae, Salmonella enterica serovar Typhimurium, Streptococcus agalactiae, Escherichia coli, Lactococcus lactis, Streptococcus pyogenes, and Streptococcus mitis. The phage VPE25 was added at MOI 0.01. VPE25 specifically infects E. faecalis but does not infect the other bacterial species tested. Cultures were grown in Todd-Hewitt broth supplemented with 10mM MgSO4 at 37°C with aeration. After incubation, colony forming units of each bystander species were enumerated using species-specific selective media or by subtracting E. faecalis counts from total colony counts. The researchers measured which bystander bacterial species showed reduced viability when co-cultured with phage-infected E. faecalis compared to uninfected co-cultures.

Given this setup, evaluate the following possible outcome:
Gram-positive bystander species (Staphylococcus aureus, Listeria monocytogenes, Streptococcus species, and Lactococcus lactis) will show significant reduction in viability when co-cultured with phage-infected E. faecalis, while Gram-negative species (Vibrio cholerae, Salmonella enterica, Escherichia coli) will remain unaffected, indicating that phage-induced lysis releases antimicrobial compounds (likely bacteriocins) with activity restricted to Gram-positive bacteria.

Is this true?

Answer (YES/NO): NO